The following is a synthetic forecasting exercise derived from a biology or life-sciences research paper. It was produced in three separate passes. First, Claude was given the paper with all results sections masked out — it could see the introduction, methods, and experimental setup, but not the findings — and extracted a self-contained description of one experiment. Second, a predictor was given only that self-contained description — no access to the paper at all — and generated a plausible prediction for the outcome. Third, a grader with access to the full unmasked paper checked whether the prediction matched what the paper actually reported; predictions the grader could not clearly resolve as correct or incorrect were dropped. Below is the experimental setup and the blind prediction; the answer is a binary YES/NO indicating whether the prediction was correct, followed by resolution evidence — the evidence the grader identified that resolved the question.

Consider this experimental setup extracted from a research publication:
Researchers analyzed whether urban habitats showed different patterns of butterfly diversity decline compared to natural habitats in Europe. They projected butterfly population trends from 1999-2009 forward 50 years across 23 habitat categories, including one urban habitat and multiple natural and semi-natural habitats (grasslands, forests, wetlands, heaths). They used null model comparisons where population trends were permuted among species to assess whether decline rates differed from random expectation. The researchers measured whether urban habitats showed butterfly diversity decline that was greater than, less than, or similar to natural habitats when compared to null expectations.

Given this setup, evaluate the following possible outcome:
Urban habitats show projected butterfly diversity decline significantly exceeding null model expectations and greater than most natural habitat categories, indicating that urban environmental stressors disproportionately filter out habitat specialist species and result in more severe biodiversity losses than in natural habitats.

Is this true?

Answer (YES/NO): NO